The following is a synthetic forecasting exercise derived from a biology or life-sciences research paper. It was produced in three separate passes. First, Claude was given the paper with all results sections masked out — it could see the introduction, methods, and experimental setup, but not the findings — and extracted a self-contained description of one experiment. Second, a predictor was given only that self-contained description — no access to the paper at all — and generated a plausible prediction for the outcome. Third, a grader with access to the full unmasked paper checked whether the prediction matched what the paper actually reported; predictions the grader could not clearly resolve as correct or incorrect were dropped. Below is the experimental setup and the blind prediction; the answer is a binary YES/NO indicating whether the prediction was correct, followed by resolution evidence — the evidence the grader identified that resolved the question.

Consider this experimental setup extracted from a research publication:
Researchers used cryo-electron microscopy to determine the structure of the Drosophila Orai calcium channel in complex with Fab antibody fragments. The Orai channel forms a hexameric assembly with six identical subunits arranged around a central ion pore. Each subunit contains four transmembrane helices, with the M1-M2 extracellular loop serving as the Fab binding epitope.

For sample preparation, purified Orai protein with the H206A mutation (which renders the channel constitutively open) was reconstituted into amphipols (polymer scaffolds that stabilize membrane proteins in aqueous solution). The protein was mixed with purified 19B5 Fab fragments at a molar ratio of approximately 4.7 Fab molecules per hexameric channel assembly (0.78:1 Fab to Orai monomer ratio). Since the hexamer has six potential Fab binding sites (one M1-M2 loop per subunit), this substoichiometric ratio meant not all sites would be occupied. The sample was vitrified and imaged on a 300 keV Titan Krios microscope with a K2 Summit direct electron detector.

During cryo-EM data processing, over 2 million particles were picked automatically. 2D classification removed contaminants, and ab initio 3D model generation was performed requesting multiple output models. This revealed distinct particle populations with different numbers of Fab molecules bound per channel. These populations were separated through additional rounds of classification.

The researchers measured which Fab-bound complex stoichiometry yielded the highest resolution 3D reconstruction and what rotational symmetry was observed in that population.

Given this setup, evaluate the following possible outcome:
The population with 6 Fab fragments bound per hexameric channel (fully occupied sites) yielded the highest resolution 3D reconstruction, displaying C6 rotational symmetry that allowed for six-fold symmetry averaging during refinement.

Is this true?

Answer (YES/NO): NO